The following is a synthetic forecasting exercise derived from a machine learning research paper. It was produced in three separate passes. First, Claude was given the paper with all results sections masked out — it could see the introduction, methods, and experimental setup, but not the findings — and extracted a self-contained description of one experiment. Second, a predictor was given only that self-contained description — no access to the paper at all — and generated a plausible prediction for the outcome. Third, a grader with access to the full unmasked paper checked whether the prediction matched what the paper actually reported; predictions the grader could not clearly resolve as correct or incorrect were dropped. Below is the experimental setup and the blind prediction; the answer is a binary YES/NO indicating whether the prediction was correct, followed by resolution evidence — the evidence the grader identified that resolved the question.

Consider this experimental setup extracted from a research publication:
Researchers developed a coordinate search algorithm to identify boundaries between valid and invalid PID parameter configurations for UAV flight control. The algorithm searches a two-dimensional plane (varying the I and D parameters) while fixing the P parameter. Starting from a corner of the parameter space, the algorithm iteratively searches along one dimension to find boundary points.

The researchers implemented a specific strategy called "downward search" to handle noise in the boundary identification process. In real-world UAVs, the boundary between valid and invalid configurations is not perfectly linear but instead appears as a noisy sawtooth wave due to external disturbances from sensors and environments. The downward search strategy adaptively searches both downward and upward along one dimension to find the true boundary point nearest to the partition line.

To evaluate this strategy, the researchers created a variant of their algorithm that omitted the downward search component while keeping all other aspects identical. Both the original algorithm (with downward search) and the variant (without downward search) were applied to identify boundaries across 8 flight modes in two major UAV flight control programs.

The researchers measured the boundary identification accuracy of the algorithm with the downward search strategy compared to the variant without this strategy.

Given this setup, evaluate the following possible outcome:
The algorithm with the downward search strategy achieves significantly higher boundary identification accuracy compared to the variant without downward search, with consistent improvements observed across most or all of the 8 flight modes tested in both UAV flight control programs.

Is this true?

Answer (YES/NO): NO